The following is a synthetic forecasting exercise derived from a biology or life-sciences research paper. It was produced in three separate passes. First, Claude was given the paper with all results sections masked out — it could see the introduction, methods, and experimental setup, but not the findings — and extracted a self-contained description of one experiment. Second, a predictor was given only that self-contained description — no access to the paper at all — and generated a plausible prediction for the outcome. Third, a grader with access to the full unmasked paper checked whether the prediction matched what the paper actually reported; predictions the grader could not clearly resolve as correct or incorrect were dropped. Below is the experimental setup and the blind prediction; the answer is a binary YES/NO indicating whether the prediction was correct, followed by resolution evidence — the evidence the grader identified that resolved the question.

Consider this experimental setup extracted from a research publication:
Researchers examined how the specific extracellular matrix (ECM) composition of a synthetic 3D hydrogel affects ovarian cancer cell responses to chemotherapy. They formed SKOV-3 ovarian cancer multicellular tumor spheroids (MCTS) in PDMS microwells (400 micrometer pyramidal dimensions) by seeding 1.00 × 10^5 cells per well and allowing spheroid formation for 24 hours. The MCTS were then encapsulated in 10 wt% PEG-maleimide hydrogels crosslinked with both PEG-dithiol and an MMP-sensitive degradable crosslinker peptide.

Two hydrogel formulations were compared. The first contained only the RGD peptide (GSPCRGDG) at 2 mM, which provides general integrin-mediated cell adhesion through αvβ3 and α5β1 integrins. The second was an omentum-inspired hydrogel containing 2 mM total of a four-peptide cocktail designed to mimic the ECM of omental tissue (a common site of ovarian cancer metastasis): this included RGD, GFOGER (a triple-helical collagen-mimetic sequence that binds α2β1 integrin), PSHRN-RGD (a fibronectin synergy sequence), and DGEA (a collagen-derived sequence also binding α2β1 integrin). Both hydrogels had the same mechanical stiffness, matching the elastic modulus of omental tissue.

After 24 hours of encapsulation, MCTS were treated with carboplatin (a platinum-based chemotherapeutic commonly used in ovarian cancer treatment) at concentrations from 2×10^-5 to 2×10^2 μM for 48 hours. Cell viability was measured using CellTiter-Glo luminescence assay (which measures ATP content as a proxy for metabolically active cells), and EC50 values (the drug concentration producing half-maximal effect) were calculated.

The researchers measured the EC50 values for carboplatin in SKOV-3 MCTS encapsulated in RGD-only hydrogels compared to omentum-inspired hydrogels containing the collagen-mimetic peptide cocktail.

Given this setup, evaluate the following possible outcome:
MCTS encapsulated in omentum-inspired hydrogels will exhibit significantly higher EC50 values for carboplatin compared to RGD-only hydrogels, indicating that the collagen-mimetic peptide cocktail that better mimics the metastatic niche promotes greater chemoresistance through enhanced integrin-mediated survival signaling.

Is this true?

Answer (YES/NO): NO